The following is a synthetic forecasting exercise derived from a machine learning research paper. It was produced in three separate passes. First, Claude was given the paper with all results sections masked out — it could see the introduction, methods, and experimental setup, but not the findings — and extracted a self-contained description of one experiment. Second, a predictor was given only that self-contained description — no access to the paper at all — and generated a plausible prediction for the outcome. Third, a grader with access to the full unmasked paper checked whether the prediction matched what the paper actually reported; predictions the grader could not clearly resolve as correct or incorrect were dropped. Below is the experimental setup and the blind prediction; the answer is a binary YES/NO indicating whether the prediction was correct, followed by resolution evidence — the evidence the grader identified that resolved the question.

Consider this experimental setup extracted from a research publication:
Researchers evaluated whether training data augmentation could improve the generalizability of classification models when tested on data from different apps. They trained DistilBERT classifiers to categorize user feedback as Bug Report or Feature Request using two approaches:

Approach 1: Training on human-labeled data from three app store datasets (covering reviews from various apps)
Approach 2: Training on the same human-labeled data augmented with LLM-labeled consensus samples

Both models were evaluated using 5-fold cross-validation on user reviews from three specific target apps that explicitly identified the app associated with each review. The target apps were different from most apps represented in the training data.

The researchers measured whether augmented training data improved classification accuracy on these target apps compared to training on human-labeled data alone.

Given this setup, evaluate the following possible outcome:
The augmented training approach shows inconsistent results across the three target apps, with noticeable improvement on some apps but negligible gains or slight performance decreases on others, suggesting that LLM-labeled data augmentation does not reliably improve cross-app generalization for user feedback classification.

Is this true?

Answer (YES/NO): NO